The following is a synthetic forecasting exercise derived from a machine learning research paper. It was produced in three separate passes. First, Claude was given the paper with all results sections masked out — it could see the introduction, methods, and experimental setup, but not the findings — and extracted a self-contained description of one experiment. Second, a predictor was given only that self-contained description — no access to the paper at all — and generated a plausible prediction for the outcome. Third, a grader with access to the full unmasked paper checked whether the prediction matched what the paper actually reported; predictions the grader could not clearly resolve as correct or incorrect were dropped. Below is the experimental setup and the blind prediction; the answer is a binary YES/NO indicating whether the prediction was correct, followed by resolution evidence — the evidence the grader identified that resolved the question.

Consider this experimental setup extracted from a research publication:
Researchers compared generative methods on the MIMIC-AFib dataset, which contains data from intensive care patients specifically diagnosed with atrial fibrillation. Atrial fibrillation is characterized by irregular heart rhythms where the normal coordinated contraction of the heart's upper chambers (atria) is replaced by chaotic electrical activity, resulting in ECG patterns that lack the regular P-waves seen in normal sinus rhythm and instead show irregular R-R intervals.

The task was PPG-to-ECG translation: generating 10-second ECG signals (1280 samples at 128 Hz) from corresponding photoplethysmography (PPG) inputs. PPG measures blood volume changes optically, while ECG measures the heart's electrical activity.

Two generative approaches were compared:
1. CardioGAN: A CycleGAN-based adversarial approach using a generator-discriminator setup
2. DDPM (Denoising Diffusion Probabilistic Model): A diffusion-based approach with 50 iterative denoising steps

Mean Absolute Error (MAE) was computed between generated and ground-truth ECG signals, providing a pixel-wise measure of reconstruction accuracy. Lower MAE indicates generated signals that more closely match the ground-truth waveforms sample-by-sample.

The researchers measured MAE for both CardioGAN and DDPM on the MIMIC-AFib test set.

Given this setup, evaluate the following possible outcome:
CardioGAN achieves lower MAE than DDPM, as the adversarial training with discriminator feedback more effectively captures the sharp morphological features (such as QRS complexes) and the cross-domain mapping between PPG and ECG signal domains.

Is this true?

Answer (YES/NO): NO